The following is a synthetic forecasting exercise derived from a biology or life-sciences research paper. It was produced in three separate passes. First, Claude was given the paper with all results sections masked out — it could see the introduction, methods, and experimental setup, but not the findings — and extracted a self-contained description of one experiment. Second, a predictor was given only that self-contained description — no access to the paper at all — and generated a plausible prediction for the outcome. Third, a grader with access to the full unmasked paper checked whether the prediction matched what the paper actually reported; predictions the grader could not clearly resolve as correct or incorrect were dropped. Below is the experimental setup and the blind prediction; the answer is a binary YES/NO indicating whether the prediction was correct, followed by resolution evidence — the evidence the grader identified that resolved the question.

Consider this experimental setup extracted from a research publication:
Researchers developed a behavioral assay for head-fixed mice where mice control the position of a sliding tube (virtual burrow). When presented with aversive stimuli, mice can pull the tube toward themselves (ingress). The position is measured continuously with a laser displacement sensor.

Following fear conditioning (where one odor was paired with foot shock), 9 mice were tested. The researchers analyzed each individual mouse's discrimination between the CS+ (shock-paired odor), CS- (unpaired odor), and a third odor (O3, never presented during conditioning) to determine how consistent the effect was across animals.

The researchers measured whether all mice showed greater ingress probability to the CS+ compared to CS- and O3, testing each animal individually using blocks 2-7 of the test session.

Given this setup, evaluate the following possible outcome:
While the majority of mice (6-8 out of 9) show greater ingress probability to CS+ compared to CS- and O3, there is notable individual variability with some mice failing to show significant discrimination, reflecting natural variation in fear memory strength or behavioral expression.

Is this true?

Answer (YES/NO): NO